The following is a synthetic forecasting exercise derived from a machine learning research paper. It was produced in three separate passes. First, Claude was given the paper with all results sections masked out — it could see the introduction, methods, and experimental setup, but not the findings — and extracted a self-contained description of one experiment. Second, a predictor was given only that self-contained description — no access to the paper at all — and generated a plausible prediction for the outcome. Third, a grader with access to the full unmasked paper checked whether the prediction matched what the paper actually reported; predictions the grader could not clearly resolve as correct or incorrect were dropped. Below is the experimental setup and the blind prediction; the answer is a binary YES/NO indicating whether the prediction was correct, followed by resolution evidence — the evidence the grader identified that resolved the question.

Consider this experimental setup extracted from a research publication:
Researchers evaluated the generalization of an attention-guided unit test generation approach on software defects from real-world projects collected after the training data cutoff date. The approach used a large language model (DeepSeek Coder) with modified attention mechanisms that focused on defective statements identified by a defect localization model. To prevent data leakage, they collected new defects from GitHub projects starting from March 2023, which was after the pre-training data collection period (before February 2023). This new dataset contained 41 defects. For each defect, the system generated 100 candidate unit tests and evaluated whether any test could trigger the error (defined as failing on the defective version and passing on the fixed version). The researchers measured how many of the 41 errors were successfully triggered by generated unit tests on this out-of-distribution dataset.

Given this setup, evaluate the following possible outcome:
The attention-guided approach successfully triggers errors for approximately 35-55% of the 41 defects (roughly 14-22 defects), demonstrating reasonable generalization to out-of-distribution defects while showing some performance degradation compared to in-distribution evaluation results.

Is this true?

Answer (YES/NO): NO